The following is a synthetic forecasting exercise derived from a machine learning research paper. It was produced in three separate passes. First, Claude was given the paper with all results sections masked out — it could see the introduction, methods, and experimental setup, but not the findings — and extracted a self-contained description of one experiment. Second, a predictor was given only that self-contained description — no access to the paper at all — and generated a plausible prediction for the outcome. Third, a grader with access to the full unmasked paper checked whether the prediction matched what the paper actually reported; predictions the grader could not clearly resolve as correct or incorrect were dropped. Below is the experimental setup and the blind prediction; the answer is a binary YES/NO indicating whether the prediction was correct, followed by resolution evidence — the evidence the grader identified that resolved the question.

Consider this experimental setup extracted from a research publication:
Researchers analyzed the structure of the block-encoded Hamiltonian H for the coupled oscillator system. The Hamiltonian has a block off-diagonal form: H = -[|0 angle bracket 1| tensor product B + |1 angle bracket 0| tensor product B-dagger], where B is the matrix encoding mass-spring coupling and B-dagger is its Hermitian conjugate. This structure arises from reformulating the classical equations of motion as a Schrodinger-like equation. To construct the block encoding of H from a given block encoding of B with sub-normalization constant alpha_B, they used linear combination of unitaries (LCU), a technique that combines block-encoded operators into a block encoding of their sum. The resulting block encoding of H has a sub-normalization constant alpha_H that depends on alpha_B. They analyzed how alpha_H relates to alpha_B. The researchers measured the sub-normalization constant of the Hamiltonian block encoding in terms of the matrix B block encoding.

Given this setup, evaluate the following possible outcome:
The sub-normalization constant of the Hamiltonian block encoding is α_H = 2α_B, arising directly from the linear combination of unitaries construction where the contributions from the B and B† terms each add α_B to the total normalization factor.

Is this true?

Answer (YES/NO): YES